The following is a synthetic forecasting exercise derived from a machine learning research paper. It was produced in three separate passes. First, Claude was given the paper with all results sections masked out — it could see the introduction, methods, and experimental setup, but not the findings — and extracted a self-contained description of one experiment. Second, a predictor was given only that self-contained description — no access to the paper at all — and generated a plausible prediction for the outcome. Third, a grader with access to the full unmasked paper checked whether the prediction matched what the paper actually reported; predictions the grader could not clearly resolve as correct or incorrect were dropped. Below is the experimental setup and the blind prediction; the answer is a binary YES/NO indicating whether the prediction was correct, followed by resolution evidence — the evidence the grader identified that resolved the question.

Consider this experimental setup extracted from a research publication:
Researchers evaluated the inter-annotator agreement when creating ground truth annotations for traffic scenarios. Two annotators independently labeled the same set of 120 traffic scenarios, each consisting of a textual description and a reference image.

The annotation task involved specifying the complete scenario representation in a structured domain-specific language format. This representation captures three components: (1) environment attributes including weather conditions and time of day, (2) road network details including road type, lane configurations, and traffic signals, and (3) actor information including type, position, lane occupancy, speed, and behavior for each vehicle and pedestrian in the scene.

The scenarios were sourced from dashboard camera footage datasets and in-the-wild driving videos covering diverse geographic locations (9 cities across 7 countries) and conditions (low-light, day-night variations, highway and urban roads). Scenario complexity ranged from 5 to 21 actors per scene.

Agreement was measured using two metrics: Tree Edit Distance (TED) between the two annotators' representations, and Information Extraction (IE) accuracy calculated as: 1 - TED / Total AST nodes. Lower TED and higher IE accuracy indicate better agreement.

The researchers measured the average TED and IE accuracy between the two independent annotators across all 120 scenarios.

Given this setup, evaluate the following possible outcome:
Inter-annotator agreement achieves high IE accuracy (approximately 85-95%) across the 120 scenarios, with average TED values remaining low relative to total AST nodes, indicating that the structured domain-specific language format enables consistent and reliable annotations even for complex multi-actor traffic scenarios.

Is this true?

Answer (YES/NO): NO